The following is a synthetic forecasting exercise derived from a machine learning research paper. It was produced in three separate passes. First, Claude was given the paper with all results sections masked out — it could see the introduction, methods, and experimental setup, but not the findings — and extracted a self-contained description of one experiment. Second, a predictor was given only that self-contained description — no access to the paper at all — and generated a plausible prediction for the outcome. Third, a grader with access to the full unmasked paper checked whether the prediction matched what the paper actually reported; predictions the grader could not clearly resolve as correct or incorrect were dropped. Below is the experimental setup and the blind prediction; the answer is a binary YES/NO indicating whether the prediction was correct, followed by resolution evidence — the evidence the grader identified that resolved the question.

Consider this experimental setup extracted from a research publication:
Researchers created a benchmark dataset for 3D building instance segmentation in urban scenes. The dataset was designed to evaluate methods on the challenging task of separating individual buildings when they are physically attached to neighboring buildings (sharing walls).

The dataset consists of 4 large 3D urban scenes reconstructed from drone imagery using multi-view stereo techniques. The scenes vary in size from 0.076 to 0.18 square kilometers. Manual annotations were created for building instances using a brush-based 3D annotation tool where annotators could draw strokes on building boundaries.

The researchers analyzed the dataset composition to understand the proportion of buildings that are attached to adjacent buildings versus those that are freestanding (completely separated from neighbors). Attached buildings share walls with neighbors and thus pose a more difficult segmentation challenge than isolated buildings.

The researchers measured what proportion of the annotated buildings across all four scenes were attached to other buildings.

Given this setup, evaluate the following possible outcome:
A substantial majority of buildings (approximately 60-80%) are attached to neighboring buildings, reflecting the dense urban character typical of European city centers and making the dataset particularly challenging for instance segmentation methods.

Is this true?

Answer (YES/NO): YES